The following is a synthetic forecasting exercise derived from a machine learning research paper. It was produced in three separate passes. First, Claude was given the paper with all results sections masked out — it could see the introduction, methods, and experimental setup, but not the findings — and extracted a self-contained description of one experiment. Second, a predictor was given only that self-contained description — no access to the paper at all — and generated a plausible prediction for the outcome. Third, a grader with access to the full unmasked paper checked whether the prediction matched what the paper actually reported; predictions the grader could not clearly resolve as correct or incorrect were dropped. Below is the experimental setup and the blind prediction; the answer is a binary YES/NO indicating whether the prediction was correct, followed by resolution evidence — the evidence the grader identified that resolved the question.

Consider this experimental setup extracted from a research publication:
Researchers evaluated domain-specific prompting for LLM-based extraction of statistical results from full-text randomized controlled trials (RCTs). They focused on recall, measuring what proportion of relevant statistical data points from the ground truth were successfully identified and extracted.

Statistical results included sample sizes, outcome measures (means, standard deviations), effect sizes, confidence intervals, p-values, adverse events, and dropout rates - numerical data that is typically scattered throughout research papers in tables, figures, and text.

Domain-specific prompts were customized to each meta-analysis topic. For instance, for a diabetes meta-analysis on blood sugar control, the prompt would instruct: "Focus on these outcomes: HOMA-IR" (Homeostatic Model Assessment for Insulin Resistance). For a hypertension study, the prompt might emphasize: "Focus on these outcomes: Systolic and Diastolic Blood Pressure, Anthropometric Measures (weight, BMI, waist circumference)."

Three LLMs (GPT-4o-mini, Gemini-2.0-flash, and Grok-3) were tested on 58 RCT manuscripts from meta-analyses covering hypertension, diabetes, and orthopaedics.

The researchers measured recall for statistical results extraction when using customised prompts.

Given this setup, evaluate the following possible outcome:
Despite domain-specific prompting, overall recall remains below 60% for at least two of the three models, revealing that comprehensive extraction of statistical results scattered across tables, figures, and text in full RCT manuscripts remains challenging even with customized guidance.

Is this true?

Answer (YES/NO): NO